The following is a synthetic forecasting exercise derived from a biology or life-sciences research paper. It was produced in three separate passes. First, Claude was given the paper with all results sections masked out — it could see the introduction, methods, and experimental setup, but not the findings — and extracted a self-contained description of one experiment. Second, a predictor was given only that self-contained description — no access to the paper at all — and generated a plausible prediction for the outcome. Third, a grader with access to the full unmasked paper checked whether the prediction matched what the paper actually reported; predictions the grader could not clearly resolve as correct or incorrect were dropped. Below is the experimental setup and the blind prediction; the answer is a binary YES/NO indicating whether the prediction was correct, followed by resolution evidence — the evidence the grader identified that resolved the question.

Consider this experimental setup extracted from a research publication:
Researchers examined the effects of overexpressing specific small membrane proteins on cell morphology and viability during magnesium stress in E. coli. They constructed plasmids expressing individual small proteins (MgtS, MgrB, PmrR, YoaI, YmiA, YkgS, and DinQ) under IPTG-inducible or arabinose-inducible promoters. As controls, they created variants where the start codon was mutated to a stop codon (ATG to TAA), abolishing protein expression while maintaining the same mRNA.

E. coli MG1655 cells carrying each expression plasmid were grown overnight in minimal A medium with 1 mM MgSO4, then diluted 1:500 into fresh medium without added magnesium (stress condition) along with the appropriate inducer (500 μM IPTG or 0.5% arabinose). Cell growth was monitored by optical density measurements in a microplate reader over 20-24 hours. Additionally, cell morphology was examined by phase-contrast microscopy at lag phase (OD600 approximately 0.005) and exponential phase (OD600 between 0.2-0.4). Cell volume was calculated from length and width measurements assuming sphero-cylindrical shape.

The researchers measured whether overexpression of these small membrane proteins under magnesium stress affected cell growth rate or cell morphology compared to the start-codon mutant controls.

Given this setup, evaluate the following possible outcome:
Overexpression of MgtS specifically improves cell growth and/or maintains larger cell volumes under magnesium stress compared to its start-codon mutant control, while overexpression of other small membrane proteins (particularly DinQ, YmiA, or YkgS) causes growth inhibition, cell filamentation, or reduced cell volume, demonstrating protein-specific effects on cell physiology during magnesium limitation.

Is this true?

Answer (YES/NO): NO